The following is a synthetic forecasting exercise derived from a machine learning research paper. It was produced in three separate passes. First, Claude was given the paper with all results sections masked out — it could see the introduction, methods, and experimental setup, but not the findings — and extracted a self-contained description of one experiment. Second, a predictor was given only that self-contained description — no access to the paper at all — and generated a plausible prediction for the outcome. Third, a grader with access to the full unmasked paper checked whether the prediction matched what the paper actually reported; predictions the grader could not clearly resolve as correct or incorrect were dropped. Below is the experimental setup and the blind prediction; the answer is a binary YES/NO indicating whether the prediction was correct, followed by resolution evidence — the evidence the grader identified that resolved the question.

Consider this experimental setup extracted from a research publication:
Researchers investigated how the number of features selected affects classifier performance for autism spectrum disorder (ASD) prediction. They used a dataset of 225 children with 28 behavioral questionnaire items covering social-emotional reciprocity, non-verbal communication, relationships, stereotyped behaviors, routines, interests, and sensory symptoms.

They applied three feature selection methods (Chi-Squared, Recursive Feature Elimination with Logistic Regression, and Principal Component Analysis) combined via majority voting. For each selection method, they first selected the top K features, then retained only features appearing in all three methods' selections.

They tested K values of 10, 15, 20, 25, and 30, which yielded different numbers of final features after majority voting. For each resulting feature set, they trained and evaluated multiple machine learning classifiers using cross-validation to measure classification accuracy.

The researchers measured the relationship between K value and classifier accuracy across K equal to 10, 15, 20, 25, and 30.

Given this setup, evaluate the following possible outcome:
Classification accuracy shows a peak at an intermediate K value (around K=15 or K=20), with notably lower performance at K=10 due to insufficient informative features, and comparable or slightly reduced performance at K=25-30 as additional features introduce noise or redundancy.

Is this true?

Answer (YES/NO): NO